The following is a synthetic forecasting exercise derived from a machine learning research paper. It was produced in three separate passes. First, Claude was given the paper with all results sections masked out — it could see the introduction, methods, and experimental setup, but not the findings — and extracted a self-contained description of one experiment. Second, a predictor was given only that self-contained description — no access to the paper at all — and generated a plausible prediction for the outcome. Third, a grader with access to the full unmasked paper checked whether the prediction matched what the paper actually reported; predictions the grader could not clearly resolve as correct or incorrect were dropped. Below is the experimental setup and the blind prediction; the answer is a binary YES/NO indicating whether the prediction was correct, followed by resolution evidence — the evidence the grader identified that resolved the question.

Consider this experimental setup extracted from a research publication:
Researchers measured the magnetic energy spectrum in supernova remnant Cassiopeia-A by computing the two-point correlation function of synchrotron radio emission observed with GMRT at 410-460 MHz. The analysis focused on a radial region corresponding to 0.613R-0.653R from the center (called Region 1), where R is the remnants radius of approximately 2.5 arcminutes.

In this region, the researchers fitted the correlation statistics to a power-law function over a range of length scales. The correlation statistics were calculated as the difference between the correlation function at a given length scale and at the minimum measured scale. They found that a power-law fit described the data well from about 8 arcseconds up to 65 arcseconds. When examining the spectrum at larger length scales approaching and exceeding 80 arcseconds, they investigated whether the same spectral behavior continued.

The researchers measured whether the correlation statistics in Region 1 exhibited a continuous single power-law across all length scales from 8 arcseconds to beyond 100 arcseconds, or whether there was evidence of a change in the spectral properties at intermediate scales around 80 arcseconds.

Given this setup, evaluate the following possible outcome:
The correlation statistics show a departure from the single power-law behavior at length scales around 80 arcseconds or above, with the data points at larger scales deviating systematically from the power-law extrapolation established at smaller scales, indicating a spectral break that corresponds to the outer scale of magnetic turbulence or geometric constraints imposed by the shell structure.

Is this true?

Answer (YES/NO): YES